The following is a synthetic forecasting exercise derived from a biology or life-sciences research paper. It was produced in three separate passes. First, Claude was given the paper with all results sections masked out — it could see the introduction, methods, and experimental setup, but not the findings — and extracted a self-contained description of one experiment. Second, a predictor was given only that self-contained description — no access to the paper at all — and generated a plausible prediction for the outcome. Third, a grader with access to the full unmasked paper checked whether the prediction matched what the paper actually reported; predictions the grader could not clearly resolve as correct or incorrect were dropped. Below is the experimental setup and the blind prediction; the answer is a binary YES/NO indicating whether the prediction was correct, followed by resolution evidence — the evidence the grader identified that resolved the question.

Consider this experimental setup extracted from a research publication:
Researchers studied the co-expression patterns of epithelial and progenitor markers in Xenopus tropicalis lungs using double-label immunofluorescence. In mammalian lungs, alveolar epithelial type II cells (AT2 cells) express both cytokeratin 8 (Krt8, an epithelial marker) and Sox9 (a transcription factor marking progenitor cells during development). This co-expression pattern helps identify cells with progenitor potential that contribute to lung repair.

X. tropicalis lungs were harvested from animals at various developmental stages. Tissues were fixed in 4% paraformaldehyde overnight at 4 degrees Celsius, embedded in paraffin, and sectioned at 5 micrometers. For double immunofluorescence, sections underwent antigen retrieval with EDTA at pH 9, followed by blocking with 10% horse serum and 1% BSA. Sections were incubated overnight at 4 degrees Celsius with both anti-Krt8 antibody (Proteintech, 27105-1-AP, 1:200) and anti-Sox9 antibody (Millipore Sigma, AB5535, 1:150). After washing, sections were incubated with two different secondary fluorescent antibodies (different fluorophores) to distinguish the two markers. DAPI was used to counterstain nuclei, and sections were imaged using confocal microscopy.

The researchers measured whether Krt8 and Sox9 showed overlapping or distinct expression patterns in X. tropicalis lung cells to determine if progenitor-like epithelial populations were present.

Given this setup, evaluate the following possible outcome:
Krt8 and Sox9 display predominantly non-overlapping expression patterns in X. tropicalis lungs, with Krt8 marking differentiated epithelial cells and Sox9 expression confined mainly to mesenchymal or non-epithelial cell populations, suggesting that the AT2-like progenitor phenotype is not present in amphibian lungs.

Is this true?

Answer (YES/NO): NO